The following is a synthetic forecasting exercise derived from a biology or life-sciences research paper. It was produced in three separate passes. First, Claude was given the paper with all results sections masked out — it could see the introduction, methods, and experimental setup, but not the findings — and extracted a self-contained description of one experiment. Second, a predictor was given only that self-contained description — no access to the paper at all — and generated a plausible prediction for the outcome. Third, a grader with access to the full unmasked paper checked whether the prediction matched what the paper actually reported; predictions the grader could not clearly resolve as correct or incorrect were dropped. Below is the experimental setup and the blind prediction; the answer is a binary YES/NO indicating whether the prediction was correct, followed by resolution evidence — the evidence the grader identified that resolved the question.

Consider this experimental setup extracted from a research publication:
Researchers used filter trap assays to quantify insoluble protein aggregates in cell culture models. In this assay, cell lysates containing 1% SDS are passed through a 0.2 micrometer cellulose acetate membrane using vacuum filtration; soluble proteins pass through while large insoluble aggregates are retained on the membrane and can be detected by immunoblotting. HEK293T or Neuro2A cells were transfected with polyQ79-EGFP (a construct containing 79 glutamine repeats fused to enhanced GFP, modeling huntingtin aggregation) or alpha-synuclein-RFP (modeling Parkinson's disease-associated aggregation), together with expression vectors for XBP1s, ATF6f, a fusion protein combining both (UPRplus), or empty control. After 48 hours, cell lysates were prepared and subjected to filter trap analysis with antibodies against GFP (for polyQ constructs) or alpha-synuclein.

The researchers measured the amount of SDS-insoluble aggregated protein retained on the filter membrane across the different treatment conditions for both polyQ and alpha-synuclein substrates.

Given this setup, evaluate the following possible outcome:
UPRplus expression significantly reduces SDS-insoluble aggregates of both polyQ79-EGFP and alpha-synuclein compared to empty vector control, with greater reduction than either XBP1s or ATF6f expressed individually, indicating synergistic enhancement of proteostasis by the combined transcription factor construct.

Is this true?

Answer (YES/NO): YES